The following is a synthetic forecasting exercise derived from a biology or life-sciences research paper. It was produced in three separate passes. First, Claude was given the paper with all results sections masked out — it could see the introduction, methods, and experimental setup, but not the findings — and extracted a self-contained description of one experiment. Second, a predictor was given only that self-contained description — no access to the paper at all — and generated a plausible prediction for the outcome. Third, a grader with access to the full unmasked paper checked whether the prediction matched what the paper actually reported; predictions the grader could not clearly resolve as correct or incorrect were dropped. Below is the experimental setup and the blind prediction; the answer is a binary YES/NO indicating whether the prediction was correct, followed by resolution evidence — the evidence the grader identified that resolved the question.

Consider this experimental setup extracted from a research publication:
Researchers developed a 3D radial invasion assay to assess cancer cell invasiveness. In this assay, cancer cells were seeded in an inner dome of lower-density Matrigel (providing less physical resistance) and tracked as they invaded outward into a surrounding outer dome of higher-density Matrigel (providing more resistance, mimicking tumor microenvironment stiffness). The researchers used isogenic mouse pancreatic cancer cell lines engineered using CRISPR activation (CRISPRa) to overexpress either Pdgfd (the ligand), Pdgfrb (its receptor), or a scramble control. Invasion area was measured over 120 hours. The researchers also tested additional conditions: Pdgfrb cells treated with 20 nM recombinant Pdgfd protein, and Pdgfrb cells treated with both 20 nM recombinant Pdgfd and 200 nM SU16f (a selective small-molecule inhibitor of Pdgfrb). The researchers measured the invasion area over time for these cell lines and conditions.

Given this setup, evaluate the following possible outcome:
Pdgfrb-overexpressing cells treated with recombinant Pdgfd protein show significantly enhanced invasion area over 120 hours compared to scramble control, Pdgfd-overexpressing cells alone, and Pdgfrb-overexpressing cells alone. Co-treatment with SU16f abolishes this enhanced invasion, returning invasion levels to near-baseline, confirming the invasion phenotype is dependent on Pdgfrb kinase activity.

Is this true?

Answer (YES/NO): YES